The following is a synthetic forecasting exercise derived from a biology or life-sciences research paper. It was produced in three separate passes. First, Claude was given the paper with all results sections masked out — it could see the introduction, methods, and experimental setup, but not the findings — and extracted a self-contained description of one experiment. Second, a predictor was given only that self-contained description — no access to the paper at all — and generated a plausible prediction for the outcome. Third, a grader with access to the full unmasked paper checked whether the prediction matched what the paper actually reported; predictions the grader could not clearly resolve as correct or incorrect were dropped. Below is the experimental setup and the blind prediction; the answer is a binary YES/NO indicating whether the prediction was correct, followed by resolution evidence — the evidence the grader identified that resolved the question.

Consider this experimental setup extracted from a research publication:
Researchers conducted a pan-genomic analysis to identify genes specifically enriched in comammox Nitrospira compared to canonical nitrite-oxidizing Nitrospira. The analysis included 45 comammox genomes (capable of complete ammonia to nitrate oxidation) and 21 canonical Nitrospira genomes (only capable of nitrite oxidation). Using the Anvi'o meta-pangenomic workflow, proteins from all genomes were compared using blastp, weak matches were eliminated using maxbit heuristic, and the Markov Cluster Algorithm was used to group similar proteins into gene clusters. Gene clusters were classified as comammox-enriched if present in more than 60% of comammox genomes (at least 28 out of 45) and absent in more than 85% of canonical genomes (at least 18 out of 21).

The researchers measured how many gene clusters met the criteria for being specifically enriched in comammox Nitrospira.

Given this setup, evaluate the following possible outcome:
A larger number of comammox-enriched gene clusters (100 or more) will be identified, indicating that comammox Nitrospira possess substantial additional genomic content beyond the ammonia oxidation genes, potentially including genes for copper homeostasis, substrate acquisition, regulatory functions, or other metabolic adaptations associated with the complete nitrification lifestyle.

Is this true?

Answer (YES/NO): NO